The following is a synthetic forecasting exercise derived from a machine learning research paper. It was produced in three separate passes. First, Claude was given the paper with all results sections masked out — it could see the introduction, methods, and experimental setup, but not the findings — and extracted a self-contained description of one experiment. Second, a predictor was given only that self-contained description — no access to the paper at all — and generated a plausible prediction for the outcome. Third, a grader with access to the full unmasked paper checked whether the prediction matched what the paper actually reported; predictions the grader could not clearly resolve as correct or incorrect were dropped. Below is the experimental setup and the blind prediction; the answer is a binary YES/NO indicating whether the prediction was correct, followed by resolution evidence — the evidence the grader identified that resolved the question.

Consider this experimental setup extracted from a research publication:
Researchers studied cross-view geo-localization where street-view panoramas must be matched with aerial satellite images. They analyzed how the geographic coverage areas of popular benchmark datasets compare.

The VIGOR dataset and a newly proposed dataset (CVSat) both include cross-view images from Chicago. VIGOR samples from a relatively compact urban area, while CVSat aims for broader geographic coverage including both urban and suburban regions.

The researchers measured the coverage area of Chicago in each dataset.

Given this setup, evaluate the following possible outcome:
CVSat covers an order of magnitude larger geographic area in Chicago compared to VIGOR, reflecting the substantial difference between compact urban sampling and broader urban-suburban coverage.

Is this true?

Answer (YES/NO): YES